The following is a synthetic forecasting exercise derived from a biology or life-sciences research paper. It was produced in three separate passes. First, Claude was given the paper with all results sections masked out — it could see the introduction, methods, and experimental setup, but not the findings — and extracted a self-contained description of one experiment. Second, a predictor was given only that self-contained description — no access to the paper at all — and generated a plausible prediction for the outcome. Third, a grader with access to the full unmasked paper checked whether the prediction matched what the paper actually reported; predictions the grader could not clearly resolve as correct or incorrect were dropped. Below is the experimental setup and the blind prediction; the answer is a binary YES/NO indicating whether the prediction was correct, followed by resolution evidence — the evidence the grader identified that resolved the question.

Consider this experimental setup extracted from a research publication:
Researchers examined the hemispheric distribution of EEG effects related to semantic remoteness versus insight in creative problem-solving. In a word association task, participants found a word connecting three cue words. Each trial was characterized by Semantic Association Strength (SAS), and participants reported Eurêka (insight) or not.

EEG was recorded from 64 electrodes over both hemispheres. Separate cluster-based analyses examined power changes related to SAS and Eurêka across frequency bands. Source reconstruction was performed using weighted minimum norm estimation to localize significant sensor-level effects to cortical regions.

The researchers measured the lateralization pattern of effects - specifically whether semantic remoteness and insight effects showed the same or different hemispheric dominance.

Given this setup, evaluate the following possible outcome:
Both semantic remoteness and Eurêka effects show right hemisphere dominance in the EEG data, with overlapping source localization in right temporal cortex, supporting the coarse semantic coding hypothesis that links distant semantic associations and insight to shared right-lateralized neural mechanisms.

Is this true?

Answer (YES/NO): NO